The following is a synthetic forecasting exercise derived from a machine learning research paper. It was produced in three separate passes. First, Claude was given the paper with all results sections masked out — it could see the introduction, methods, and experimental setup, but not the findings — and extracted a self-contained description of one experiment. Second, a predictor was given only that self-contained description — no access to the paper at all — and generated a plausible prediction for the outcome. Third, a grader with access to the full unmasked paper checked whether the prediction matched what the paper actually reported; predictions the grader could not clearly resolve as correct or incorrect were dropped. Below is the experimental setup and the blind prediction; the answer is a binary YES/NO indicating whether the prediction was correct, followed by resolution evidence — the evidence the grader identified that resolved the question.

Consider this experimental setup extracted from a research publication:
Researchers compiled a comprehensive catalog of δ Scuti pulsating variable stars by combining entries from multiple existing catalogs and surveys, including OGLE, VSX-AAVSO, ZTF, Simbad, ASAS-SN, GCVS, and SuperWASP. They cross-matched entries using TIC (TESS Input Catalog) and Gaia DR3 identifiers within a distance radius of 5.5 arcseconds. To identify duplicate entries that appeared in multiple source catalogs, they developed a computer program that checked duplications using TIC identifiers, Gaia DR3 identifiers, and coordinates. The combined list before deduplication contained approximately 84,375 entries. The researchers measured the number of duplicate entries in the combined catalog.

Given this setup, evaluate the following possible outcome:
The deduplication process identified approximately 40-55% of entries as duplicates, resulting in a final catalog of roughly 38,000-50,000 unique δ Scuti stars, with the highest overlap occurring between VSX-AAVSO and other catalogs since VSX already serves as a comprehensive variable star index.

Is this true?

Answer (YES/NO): NO